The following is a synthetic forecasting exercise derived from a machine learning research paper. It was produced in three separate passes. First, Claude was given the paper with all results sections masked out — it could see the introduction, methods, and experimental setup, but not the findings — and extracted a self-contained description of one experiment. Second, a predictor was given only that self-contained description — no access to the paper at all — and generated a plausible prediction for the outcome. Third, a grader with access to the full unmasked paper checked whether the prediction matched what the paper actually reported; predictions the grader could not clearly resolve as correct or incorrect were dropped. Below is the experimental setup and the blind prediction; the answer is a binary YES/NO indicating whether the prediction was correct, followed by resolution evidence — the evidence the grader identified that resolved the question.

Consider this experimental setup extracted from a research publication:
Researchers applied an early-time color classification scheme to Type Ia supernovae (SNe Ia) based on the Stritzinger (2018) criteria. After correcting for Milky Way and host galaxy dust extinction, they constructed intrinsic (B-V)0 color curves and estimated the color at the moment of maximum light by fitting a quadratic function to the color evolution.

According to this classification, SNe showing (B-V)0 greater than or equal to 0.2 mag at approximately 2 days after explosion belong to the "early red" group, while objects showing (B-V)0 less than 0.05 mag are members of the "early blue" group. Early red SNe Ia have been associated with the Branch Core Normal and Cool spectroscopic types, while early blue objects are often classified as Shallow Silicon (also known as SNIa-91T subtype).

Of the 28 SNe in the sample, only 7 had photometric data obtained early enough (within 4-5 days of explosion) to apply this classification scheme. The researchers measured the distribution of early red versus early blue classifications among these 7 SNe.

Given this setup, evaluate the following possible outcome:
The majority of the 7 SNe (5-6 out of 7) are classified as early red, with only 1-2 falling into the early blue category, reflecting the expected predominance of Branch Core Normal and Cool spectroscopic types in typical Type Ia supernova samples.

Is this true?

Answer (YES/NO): YES